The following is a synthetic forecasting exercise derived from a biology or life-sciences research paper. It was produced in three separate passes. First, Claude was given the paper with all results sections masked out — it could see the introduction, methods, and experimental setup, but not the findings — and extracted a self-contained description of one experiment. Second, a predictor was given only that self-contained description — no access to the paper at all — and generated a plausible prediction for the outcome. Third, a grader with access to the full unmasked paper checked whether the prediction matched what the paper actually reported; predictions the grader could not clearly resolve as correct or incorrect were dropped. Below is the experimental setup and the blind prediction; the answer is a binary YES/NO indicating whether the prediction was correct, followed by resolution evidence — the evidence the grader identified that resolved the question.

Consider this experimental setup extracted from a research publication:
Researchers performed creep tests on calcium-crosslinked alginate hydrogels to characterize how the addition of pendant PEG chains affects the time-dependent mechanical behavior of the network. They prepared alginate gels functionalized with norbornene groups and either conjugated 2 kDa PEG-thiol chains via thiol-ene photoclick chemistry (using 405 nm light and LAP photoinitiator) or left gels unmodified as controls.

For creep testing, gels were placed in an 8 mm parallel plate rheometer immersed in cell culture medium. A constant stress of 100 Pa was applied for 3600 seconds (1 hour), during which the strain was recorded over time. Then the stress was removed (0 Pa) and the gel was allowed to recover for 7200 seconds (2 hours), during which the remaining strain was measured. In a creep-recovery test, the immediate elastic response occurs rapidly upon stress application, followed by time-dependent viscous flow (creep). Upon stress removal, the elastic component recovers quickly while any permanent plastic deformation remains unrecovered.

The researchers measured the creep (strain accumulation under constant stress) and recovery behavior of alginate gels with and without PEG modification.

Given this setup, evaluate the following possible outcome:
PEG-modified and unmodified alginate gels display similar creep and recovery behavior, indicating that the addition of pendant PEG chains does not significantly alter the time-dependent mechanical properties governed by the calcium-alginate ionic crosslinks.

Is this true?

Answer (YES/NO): NO